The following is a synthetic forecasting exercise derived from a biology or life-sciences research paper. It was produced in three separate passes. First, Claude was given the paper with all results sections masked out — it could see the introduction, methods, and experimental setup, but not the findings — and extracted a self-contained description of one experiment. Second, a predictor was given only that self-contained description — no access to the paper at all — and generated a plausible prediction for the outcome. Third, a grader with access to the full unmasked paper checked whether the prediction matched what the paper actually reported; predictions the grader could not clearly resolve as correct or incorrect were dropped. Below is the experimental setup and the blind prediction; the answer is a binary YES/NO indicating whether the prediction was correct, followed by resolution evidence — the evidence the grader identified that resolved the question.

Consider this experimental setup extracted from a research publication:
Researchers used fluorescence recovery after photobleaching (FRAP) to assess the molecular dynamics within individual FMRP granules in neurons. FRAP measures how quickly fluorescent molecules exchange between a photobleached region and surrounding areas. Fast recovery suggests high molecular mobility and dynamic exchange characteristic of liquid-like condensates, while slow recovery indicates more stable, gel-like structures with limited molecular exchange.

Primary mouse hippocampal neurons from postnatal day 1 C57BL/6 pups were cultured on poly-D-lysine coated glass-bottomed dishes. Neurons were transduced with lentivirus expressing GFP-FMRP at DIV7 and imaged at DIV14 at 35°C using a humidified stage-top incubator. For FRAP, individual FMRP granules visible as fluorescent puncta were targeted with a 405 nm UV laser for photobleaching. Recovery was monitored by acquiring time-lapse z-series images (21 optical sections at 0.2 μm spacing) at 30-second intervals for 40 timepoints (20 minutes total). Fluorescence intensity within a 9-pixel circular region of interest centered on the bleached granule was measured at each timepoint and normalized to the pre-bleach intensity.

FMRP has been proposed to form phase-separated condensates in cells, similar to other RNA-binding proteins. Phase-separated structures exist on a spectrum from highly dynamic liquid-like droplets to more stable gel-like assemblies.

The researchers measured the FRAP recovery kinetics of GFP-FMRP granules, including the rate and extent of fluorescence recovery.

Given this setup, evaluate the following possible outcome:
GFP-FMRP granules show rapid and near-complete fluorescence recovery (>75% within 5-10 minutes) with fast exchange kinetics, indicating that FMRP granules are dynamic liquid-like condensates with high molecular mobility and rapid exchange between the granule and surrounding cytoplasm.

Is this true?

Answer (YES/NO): NO